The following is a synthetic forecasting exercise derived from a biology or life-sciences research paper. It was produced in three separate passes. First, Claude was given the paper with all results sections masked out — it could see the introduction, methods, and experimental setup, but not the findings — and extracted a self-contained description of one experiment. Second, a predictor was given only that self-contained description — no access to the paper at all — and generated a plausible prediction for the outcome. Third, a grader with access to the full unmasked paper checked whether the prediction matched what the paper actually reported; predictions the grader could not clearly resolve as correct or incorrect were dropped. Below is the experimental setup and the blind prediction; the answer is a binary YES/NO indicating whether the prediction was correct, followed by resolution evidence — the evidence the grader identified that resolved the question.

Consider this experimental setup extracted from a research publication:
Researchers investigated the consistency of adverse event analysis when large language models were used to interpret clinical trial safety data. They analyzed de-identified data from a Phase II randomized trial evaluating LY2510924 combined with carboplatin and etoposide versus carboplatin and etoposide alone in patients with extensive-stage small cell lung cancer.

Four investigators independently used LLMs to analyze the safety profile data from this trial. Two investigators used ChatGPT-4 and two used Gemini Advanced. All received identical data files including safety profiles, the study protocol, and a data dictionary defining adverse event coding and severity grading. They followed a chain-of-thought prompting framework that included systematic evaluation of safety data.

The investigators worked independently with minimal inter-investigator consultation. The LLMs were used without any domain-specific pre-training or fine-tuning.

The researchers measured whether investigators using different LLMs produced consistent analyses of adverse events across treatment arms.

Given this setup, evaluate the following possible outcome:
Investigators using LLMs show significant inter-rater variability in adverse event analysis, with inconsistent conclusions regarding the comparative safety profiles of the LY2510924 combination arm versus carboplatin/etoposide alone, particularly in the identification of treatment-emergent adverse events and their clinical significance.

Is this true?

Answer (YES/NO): YES